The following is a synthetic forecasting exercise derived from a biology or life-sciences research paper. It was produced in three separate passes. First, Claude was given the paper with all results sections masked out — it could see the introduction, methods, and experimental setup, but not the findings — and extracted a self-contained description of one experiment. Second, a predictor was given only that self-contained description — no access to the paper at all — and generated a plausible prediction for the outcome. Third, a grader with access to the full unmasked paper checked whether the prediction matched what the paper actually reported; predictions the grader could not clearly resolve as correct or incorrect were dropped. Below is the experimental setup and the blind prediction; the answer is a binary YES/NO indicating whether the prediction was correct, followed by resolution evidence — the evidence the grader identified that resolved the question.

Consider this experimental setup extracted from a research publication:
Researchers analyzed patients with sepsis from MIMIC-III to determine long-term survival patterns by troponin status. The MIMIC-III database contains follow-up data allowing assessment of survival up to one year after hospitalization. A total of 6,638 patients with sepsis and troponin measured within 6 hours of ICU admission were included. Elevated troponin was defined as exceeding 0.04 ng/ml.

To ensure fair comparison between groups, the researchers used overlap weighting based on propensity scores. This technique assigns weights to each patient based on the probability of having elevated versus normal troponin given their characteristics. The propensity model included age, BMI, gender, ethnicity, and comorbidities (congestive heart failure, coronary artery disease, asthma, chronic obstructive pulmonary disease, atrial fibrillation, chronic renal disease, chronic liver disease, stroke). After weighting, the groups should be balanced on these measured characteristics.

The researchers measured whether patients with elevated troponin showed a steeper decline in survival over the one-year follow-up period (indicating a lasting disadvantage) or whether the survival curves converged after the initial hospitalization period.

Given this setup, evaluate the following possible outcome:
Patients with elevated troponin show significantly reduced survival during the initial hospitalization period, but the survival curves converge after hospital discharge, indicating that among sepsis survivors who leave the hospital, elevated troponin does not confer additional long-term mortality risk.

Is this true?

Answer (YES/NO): NO